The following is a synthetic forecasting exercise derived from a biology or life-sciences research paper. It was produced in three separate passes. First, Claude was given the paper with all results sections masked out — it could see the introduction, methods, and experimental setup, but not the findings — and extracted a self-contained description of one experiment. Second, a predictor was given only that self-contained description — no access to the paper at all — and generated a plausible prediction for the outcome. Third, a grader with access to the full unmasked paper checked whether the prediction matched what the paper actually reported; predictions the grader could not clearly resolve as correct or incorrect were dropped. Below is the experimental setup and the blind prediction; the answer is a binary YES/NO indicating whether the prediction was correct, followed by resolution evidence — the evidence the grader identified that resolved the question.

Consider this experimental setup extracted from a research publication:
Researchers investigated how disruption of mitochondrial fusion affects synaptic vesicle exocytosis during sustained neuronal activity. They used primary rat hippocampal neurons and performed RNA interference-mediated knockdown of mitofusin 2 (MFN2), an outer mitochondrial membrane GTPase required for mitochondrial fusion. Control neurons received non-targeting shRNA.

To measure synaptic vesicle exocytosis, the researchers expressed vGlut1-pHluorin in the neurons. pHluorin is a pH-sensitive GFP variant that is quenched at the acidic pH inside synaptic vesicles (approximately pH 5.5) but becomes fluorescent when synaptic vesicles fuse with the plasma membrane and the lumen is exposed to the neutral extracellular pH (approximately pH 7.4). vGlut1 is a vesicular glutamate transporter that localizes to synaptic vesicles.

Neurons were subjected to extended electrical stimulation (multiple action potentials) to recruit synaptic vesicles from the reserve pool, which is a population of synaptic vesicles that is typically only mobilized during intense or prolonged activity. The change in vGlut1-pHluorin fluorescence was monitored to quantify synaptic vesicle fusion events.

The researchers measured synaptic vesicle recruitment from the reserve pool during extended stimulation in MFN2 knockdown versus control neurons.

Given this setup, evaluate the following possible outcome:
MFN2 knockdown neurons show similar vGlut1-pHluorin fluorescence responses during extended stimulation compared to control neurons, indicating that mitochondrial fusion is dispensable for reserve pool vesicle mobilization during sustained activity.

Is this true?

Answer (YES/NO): NO